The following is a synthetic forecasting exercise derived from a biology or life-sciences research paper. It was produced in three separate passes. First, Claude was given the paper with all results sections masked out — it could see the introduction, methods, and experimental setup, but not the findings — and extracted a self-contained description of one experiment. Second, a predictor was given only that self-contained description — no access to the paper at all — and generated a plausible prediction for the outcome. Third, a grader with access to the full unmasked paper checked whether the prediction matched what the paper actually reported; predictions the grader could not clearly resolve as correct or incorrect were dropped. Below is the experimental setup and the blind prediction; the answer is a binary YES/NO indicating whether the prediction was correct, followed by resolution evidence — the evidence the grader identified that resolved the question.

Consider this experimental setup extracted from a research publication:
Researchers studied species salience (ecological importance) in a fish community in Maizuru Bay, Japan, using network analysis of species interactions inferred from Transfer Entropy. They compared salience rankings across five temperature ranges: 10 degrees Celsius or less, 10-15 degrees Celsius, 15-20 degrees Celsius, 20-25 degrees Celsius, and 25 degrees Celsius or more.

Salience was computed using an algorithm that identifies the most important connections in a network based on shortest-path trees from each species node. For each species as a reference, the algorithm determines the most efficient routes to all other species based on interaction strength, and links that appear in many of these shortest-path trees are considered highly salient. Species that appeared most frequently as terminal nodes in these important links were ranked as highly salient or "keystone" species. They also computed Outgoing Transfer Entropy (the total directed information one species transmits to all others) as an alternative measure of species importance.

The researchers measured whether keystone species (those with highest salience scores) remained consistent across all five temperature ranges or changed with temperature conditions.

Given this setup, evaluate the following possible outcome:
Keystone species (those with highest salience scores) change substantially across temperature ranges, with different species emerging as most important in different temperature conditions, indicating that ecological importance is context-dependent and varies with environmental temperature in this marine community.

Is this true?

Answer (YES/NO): NO